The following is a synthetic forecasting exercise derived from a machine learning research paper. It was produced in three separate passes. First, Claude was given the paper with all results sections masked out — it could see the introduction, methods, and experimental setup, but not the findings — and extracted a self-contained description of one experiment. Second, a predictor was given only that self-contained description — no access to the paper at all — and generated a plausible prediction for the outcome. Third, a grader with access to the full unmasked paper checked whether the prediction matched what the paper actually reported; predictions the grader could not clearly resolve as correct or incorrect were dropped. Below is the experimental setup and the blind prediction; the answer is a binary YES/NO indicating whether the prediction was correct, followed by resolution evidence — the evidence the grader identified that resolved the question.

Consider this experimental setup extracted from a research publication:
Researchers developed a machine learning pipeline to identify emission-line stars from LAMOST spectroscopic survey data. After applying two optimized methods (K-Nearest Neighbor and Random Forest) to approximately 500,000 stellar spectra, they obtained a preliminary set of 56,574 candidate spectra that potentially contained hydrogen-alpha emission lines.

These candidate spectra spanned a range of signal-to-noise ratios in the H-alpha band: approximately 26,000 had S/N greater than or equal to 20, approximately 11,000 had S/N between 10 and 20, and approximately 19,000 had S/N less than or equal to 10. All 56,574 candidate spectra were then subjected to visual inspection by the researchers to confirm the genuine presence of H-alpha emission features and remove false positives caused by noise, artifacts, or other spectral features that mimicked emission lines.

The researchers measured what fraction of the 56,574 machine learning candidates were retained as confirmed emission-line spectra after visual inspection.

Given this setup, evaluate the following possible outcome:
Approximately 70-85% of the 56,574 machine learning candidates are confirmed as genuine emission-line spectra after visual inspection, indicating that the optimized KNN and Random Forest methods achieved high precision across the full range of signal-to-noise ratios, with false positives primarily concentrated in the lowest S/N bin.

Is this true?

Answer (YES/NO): NO